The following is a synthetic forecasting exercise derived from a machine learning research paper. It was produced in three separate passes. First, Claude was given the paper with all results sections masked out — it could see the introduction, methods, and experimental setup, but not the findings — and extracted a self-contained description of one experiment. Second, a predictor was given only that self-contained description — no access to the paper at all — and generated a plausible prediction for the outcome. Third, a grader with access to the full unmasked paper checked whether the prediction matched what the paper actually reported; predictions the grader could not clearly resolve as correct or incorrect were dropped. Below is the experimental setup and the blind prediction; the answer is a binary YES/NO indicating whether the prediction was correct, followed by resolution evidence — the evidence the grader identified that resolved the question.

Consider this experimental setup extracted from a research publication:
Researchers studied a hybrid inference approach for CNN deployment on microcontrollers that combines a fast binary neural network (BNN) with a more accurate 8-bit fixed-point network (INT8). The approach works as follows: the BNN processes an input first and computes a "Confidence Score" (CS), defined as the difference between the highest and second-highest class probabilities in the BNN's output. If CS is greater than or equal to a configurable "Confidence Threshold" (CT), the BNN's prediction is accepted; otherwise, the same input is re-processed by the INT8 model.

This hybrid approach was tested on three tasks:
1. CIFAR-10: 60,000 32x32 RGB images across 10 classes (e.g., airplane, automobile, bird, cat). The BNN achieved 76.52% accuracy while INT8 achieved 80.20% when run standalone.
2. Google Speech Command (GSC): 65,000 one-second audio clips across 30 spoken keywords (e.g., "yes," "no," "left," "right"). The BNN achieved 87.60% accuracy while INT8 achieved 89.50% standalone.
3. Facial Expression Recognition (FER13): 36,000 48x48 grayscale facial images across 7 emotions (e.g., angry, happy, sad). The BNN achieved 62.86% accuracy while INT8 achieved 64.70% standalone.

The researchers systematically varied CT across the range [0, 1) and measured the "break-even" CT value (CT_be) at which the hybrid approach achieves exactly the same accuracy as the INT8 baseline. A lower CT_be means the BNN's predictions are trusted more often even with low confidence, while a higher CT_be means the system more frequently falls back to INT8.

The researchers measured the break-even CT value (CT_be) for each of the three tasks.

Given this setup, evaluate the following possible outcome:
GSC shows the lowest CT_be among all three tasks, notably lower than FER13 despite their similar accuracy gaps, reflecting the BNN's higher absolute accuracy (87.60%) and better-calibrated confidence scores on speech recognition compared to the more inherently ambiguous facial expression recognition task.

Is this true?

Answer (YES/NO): NO